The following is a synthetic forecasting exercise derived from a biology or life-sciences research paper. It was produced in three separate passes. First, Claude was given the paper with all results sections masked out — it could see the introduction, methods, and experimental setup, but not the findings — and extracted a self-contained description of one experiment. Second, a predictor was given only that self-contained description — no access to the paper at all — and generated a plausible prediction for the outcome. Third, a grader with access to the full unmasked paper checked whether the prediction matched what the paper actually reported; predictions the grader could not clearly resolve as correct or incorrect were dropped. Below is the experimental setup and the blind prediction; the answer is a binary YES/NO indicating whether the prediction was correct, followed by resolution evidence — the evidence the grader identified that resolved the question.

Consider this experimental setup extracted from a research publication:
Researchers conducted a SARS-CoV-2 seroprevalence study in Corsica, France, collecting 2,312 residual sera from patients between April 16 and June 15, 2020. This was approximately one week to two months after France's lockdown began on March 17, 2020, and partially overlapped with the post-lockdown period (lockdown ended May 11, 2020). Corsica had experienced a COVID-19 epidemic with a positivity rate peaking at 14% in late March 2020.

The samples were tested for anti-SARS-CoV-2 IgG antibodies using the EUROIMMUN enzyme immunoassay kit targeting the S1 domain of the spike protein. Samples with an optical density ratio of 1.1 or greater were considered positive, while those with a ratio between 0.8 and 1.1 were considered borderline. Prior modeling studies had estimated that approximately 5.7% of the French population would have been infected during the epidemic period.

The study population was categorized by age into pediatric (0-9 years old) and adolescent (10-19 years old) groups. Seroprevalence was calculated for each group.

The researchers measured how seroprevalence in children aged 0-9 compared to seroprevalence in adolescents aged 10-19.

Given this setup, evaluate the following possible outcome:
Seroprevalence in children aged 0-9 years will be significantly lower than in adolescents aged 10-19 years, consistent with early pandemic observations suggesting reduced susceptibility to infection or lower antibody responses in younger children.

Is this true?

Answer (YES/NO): YES